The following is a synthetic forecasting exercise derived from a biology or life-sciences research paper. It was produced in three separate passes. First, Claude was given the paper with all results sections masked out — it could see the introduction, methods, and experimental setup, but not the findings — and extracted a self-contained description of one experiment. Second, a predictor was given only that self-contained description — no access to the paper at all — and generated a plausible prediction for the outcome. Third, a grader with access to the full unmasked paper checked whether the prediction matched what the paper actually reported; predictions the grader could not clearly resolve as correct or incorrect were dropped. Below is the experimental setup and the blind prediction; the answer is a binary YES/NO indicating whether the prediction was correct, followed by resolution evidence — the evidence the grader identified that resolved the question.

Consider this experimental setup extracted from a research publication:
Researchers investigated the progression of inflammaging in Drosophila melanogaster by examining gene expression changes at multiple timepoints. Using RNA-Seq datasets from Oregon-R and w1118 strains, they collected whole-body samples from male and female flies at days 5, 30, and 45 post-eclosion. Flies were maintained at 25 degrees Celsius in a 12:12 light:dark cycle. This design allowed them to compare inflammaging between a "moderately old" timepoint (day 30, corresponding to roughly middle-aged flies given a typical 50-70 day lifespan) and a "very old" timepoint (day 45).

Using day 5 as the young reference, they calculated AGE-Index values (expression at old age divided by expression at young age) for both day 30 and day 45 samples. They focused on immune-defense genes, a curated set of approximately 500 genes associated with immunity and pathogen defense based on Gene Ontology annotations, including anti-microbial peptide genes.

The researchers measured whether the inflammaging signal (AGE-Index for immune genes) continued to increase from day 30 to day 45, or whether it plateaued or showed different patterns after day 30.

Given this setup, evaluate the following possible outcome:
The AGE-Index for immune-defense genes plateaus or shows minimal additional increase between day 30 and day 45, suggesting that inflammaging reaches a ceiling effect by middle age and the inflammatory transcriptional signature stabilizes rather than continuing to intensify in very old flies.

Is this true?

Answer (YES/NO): NO